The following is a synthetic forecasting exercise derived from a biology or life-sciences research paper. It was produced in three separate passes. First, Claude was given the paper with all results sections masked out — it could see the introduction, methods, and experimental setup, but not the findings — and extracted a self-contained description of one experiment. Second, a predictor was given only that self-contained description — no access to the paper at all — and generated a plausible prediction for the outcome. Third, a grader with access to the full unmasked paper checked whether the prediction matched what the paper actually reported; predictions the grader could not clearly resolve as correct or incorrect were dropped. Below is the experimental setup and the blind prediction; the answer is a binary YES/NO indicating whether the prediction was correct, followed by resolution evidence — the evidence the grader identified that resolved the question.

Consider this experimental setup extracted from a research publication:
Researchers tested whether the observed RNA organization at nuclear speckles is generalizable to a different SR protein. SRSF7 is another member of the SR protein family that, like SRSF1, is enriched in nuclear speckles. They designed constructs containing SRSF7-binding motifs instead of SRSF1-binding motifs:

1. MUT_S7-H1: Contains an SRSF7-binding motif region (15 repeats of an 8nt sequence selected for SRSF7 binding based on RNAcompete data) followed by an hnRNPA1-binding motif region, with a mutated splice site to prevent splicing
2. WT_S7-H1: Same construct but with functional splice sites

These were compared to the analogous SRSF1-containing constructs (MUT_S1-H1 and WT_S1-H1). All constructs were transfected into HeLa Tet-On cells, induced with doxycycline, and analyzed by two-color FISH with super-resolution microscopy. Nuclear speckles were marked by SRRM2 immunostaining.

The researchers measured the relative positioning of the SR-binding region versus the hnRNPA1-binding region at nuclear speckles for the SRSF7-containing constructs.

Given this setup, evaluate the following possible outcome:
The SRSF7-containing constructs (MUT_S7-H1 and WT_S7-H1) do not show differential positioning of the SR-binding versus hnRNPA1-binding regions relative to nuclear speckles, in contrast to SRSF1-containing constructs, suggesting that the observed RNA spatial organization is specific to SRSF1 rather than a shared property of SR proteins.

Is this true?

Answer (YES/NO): NO